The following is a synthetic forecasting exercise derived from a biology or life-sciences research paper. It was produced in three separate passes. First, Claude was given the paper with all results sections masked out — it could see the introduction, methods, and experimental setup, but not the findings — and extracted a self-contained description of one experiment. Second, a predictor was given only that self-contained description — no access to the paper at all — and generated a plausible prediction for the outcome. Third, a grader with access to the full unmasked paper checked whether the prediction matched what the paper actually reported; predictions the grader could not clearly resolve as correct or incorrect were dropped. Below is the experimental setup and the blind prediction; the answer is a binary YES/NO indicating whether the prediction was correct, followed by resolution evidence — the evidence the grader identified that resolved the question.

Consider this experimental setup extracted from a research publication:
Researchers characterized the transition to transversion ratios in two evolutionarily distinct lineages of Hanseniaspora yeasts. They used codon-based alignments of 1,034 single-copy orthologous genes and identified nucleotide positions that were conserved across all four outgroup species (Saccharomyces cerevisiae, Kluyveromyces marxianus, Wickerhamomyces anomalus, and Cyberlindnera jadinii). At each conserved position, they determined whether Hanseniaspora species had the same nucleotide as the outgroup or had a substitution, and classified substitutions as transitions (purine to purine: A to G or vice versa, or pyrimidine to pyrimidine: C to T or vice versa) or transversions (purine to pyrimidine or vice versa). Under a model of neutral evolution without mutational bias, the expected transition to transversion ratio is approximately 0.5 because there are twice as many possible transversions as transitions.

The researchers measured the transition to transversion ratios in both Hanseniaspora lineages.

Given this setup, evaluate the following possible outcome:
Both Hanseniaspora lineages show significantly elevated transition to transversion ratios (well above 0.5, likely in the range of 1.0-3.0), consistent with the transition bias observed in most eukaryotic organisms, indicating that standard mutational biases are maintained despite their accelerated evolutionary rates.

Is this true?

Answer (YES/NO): NO